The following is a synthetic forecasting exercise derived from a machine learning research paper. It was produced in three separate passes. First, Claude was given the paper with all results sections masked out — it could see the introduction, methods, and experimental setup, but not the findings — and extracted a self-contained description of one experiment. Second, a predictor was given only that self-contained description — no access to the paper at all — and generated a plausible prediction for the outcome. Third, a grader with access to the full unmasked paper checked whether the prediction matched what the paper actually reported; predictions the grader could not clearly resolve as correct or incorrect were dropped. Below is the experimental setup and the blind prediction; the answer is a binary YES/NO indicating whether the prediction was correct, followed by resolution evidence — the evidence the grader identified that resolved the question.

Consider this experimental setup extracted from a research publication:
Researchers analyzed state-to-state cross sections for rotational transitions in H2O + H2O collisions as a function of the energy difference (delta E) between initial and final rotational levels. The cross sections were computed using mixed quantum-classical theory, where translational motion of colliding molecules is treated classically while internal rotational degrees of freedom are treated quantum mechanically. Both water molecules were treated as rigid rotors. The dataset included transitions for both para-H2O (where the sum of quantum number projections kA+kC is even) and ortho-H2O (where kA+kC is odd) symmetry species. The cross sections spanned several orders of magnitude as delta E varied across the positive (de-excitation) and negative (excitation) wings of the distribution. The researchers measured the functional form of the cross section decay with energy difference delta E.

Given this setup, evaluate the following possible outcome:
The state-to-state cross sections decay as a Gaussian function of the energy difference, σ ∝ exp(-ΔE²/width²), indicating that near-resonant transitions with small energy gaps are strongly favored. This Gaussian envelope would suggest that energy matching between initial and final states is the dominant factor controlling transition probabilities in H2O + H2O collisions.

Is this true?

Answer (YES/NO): NO